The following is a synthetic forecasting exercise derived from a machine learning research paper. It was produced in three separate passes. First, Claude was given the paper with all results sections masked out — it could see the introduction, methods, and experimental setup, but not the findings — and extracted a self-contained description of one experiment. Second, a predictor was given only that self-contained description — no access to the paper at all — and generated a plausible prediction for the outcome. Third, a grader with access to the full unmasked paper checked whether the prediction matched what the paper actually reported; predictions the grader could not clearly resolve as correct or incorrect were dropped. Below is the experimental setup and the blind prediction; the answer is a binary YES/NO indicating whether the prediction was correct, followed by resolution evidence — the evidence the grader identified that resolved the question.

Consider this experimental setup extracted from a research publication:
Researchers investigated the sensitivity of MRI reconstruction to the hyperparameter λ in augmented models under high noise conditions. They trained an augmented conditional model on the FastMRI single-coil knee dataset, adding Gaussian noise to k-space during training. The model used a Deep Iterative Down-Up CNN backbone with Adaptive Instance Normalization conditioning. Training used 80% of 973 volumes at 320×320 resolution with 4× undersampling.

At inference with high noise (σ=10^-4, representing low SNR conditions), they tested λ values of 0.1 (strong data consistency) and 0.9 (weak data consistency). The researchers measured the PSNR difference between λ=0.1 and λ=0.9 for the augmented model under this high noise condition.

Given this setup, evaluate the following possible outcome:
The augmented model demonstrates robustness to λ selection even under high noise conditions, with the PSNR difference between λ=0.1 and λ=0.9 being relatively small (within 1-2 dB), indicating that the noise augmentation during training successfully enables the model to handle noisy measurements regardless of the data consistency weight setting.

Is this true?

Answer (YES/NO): YES